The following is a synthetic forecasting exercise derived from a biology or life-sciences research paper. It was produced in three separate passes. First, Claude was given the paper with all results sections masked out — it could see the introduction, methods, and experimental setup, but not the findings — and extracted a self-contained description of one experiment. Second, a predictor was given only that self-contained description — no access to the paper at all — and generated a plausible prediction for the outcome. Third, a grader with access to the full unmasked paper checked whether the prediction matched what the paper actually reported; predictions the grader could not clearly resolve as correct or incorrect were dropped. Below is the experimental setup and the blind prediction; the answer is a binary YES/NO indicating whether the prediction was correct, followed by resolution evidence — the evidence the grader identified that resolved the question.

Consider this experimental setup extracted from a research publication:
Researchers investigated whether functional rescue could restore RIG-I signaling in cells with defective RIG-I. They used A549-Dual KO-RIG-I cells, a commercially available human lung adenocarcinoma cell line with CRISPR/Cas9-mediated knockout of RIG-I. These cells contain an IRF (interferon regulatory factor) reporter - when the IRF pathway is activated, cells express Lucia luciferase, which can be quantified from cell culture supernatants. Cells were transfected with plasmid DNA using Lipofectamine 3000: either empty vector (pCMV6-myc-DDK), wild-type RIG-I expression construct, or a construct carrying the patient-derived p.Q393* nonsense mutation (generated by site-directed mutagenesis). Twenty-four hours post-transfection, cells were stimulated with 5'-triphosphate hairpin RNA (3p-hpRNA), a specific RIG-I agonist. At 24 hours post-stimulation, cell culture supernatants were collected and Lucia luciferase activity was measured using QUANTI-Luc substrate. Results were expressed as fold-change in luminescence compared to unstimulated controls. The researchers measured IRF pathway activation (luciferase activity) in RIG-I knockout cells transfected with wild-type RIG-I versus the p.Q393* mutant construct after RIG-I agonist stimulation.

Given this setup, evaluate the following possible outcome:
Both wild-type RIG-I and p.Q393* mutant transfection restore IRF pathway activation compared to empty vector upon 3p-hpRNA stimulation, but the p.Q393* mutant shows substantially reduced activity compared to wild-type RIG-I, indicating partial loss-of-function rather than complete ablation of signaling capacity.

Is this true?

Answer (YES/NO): NO